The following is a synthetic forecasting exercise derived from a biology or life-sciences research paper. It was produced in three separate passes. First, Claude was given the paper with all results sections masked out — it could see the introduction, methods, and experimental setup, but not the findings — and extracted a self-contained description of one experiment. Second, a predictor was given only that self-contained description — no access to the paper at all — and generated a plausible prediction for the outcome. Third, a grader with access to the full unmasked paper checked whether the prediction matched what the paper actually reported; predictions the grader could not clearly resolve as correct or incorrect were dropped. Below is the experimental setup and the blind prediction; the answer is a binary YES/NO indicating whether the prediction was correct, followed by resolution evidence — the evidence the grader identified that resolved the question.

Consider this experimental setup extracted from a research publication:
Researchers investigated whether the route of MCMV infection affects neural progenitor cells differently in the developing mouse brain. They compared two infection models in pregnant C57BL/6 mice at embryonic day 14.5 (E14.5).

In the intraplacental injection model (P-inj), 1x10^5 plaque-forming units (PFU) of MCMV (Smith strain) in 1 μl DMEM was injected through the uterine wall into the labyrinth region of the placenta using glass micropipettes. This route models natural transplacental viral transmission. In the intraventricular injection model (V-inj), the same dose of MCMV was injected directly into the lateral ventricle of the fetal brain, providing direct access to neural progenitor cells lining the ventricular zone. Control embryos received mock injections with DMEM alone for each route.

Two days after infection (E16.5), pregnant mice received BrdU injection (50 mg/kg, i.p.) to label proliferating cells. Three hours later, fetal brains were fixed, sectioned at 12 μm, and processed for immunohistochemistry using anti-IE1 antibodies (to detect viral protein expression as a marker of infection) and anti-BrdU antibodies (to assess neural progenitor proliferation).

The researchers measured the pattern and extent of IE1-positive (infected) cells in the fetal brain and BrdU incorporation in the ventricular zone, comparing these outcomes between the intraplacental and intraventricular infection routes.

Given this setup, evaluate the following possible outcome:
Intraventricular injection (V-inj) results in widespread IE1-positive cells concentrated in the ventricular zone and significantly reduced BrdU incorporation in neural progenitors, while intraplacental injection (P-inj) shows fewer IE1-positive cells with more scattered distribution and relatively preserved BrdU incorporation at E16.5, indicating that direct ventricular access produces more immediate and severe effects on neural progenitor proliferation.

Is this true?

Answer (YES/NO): NO